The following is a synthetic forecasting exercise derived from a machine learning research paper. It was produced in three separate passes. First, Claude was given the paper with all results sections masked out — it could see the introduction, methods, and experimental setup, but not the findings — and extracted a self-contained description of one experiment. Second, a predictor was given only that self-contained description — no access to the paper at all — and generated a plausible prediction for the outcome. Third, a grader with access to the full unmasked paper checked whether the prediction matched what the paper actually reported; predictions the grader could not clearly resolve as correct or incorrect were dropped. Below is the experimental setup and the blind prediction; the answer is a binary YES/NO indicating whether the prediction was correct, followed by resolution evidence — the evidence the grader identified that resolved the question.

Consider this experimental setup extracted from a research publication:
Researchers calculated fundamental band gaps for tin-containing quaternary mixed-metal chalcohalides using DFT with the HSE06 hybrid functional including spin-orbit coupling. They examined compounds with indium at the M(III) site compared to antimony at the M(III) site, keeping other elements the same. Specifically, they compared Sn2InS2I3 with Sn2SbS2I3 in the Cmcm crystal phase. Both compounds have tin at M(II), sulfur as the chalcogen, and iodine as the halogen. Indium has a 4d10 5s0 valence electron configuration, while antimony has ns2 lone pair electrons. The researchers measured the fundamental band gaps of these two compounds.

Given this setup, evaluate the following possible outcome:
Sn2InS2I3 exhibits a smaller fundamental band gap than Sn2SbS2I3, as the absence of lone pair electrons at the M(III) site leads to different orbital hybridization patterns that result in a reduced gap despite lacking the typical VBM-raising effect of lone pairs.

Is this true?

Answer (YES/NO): NO